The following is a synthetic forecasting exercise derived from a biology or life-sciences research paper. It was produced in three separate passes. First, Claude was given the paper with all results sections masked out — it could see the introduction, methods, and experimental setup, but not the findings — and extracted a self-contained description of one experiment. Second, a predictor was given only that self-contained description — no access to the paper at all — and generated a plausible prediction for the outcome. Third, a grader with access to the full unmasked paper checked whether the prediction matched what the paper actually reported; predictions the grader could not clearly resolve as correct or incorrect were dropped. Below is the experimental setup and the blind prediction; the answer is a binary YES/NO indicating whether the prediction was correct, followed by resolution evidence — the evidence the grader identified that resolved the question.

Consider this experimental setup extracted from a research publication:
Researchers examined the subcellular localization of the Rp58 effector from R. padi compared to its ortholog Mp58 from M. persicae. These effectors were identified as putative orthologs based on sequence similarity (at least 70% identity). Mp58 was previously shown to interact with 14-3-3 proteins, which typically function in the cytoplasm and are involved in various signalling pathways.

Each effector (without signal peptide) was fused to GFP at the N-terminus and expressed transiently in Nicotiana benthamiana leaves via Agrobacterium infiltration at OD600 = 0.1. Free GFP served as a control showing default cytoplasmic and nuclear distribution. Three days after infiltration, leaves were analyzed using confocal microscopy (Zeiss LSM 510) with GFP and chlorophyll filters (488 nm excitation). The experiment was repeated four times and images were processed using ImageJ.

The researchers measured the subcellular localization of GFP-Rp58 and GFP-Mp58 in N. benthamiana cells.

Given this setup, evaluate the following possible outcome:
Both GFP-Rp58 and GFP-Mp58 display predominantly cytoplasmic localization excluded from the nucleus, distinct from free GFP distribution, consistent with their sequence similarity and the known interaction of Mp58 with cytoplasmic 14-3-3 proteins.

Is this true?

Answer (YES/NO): NO